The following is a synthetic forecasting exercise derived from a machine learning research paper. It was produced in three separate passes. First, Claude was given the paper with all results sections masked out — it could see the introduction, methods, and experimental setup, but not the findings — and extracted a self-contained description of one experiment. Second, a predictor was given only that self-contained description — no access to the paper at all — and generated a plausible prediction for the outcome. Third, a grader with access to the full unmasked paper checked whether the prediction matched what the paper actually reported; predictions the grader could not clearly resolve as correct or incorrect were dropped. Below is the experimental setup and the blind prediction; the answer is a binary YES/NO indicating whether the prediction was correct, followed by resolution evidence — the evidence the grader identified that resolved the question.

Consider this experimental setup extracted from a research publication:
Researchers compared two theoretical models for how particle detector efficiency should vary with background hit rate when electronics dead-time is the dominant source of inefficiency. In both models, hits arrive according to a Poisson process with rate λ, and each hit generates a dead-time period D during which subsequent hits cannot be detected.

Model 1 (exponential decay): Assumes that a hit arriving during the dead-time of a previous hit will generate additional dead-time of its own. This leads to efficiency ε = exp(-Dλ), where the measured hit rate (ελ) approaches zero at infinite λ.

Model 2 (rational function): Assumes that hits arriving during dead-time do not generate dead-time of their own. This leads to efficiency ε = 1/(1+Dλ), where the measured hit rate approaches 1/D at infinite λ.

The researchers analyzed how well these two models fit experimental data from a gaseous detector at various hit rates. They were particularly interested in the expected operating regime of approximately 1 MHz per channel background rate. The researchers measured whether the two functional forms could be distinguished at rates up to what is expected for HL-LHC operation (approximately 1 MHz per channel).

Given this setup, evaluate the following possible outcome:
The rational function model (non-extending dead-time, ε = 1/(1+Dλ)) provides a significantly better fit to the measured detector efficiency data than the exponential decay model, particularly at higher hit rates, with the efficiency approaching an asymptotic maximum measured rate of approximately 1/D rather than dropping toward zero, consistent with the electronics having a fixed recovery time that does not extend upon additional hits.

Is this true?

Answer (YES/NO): NO